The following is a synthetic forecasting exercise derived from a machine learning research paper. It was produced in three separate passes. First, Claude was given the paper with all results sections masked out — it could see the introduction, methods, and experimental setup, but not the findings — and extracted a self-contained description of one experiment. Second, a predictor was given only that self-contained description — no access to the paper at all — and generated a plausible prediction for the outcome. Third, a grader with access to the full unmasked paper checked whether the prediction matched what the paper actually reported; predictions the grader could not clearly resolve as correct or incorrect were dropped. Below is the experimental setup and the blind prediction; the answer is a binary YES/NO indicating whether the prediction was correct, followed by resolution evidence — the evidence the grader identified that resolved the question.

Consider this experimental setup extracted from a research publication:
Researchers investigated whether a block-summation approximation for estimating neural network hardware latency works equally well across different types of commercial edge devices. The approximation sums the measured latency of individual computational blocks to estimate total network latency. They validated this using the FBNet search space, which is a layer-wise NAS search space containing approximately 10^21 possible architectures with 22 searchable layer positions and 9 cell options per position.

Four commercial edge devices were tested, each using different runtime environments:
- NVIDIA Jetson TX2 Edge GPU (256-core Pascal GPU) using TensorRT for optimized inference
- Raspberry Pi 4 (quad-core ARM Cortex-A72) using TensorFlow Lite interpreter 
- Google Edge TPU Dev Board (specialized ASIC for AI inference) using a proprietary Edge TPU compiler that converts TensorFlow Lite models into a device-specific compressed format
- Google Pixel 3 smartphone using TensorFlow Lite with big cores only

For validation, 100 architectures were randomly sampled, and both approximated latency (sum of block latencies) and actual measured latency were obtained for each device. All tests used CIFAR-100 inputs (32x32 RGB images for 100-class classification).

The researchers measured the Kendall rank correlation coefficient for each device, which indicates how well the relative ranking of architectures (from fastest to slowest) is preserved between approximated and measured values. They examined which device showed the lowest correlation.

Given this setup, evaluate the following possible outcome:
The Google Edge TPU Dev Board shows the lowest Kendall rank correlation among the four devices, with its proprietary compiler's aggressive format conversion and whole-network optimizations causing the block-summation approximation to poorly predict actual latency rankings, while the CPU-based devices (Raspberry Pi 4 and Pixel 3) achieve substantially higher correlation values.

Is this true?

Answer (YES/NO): YES